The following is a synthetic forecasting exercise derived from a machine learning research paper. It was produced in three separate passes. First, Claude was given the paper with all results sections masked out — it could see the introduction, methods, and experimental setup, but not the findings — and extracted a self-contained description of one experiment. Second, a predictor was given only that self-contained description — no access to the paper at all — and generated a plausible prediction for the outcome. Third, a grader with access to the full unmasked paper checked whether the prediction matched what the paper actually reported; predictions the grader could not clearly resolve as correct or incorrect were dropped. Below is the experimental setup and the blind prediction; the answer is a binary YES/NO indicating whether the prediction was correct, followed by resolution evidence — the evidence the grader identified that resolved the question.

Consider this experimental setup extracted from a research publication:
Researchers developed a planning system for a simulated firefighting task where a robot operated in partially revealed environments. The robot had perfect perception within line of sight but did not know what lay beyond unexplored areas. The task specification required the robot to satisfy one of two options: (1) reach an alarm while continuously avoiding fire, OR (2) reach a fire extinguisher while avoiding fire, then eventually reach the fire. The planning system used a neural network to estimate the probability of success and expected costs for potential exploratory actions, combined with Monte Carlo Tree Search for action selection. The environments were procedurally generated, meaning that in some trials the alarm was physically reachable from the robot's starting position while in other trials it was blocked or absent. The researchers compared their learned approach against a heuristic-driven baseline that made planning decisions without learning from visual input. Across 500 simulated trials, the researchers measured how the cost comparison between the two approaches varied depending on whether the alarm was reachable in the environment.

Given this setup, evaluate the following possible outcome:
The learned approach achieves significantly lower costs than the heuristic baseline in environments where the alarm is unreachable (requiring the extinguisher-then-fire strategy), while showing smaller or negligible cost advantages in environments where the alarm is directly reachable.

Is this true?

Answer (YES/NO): NO